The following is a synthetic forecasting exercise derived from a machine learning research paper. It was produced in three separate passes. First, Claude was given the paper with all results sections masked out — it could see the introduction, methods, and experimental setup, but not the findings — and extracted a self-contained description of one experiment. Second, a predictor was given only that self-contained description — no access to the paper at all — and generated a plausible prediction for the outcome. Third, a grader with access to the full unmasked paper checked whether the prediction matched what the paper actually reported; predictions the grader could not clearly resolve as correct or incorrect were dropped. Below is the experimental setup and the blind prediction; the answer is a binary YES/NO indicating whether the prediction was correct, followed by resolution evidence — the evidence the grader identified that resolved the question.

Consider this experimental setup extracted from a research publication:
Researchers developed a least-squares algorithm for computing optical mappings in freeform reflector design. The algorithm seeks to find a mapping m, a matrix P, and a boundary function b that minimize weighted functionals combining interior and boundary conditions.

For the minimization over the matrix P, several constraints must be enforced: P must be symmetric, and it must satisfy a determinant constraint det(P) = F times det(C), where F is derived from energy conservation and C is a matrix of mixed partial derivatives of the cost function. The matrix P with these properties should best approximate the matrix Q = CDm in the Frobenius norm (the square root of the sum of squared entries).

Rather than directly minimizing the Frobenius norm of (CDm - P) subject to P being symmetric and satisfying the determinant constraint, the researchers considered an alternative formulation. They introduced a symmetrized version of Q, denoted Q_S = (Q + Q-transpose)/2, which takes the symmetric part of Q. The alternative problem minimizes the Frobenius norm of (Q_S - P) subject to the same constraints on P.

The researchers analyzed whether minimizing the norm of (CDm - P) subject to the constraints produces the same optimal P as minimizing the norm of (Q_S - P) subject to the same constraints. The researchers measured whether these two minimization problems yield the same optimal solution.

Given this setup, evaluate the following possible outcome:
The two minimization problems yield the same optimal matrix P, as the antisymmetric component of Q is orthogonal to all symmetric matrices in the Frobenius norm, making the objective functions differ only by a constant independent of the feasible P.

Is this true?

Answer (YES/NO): YES